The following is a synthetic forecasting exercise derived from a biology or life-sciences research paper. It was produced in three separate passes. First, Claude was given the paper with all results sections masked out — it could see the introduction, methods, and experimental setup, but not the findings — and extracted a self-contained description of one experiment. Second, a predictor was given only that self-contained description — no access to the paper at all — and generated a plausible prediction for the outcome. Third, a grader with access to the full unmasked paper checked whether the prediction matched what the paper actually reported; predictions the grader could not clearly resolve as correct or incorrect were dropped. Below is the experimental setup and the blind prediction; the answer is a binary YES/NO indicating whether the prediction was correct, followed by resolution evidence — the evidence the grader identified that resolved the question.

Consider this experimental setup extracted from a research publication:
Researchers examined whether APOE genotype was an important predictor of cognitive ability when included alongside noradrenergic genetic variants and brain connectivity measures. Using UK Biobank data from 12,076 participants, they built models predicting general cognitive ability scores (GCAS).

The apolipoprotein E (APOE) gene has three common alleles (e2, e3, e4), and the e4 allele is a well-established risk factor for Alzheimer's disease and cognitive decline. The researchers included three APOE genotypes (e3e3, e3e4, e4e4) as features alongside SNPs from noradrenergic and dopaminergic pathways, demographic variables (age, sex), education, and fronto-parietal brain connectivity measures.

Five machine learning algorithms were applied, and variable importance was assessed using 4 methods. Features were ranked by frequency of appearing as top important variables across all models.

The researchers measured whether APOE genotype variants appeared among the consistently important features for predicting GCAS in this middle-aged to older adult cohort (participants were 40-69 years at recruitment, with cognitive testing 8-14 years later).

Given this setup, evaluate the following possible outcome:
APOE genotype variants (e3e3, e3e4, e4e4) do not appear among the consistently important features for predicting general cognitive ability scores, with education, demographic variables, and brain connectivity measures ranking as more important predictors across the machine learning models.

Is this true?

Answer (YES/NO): YES